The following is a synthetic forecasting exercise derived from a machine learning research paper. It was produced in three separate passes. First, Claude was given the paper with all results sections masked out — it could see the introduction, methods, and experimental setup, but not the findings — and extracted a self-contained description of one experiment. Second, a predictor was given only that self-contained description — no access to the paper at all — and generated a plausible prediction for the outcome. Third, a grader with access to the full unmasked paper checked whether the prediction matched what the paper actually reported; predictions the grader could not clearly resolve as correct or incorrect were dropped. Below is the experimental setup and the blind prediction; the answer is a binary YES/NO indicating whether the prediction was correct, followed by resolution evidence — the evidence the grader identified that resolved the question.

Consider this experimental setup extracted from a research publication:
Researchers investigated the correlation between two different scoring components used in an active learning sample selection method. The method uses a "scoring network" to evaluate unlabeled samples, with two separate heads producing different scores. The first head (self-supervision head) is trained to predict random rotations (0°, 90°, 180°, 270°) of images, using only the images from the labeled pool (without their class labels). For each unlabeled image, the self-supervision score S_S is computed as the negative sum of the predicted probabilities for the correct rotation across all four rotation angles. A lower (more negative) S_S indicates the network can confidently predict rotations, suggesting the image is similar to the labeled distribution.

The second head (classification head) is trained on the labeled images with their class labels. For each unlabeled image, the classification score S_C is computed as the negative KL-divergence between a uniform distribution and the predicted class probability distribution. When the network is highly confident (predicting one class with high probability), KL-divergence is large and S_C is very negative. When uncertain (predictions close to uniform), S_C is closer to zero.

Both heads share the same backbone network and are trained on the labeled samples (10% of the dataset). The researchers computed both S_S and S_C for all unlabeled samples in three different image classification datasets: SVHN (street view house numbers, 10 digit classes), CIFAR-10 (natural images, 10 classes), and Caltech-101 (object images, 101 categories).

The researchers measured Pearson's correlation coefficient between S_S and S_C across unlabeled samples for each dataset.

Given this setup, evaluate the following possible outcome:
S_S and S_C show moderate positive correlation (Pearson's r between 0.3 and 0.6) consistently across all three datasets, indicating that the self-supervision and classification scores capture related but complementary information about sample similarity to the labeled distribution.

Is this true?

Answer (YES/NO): NO